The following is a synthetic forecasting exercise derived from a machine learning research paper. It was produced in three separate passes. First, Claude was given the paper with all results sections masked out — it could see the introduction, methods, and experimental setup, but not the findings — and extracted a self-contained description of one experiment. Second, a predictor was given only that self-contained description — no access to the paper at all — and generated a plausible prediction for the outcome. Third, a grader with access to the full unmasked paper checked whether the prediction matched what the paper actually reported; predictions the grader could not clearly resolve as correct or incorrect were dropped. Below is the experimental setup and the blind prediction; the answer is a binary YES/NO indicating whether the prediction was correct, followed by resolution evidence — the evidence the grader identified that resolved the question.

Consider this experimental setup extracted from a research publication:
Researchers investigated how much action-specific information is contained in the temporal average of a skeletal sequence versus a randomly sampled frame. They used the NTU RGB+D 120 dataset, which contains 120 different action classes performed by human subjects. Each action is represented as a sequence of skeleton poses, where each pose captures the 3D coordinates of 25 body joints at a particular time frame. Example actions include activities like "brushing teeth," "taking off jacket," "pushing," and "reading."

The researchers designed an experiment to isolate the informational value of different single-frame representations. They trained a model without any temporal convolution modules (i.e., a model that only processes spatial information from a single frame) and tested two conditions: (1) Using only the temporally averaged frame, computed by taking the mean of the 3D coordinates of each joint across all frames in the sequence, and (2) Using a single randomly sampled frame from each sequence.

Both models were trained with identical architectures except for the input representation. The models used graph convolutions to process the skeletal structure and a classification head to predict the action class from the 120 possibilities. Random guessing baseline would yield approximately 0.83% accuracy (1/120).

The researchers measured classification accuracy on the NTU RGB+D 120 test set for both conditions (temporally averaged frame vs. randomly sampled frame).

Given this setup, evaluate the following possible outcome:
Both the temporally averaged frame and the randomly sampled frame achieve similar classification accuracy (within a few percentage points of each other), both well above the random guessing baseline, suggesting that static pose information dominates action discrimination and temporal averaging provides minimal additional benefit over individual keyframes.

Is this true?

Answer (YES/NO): NO